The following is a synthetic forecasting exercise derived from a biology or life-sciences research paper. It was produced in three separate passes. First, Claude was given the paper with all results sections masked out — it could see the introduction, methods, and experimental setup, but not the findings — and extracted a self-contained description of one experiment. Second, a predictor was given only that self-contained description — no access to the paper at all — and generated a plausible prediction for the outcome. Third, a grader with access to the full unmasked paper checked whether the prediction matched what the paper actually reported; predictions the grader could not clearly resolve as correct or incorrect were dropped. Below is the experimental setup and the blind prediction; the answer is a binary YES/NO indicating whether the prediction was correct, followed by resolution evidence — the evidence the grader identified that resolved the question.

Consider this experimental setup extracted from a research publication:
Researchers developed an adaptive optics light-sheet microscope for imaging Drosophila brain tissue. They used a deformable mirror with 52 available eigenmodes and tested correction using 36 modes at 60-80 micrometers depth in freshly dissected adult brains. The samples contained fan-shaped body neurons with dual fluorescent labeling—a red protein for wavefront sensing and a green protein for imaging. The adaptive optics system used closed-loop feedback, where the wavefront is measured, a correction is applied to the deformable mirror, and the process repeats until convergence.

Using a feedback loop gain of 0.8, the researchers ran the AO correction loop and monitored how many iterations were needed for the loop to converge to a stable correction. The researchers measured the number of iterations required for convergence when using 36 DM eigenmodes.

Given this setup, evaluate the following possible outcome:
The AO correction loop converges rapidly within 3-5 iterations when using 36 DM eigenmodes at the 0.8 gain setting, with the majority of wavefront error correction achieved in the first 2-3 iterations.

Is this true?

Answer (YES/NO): NO